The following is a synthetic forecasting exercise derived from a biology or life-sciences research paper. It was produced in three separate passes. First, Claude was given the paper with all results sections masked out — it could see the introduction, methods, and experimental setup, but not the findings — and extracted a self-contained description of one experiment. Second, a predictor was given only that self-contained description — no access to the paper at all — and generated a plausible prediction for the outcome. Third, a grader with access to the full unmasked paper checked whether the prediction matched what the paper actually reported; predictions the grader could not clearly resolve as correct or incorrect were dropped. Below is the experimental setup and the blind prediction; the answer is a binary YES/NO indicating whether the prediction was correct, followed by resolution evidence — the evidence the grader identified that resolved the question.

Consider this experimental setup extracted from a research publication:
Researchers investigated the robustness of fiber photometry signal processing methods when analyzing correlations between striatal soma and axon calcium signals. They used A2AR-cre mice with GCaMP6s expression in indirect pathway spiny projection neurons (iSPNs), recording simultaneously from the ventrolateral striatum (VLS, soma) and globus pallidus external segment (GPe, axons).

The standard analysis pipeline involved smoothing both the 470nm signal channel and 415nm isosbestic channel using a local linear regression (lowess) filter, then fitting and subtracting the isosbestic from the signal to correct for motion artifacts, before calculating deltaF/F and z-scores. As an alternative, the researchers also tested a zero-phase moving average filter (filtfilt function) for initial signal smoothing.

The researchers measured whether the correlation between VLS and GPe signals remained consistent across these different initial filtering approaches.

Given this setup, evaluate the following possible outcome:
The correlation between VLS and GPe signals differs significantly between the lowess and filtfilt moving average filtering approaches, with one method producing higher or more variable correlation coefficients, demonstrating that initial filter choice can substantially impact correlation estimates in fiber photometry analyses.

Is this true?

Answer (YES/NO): NO